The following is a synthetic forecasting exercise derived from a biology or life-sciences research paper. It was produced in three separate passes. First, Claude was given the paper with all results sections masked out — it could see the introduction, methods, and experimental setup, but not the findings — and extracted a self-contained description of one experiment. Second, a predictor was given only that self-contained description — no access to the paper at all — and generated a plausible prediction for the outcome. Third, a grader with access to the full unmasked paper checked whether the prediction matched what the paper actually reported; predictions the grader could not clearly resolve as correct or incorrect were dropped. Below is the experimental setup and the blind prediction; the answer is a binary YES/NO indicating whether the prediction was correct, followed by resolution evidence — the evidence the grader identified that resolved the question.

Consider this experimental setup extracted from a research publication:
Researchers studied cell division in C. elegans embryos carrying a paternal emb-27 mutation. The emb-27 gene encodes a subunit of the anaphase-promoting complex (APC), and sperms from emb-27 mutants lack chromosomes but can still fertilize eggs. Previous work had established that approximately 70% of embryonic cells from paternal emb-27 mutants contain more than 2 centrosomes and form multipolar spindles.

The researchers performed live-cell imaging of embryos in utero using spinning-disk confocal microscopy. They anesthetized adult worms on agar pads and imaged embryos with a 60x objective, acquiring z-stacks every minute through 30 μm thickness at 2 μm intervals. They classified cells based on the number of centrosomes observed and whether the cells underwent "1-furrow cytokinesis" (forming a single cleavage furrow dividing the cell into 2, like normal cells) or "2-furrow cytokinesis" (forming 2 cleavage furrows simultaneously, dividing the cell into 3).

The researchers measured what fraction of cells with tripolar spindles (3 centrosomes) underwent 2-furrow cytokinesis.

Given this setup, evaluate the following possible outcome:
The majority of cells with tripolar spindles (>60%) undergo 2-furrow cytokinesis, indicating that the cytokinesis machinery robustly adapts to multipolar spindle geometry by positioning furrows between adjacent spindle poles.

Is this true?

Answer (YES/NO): NO